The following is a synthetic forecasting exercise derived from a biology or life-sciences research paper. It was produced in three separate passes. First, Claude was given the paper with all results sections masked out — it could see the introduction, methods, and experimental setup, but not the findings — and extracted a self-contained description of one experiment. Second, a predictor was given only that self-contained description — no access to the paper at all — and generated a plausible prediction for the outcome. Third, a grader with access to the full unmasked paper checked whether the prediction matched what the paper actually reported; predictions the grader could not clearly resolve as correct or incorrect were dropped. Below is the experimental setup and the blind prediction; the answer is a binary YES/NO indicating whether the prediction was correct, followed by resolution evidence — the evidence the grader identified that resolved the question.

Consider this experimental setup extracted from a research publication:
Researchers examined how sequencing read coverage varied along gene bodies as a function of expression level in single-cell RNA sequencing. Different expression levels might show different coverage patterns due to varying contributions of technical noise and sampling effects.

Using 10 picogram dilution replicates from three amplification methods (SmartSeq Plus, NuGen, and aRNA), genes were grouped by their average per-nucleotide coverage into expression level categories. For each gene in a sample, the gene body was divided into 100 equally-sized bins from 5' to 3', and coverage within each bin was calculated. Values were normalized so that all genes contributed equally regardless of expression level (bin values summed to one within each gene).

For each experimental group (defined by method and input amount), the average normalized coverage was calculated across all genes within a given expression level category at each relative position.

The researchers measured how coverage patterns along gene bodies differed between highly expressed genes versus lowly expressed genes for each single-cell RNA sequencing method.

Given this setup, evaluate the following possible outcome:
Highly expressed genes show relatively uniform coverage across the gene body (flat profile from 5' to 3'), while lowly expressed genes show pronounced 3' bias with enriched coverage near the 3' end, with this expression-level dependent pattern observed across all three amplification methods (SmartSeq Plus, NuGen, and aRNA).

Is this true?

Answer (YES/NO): NO